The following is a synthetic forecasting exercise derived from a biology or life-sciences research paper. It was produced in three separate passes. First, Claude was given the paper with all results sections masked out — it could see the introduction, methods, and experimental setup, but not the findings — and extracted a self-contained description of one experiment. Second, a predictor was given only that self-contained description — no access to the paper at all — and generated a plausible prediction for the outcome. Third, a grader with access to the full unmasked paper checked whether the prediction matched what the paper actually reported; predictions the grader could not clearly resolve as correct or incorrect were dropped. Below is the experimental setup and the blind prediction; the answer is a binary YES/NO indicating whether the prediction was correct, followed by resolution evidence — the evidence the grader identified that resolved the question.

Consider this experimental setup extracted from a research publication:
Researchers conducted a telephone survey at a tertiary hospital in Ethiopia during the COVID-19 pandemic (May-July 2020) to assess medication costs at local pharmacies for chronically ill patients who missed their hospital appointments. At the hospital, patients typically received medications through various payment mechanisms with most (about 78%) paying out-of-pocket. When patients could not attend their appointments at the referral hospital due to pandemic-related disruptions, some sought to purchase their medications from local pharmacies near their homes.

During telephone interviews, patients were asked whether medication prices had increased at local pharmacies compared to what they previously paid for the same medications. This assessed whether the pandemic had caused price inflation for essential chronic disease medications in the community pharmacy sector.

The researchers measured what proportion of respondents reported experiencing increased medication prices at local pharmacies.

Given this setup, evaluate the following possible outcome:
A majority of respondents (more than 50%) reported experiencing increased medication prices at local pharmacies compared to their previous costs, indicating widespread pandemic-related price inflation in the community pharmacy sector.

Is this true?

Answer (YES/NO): NO